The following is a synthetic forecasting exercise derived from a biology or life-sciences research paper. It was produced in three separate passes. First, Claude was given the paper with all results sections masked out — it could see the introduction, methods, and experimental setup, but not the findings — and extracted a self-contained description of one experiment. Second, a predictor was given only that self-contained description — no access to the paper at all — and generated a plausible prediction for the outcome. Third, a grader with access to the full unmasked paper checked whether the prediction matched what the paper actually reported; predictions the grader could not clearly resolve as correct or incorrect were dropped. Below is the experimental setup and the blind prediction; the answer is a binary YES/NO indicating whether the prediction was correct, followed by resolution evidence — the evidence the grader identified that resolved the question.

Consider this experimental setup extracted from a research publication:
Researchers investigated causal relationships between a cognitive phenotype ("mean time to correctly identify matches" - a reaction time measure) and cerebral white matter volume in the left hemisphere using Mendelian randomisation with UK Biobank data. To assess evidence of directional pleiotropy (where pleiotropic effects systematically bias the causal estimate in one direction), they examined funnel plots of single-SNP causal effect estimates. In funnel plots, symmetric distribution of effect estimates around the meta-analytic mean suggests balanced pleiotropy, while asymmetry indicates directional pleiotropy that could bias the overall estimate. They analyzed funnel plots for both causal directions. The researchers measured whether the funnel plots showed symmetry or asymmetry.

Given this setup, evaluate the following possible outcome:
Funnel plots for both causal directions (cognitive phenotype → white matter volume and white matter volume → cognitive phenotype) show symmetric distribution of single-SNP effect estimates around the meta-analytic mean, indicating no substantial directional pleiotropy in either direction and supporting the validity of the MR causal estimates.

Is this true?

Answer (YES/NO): NO